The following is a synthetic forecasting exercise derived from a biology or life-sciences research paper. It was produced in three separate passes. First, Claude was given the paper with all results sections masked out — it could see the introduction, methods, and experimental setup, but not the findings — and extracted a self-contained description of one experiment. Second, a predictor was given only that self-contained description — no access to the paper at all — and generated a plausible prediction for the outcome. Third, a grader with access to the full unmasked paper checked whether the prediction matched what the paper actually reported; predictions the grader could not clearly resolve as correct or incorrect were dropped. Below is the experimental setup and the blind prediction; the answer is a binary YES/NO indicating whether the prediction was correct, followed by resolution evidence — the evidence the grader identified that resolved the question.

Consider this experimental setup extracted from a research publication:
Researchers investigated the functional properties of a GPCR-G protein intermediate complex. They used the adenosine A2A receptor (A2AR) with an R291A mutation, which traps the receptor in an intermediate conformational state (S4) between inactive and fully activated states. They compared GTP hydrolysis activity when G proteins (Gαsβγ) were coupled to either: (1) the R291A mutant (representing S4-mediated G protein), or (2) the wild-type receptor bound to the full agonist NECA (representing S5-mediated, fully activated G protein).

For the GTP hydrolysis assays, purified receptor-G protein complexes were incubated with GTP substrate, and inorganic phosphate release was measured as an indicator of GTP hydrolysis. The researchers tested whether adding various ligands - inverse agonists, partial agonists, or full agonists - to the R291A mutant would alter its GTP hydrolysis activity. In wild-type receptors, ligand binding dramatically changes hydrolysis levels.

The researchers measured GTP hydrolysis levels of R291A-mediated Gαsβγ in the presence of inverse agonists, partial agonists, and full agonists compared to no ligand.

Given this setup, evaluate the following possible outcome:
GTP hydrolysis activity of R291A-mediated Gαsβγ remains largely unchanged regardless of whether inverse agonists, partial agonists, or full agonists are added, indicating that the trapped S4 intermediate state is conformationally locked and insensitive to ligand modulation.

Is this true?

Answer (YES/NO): YES